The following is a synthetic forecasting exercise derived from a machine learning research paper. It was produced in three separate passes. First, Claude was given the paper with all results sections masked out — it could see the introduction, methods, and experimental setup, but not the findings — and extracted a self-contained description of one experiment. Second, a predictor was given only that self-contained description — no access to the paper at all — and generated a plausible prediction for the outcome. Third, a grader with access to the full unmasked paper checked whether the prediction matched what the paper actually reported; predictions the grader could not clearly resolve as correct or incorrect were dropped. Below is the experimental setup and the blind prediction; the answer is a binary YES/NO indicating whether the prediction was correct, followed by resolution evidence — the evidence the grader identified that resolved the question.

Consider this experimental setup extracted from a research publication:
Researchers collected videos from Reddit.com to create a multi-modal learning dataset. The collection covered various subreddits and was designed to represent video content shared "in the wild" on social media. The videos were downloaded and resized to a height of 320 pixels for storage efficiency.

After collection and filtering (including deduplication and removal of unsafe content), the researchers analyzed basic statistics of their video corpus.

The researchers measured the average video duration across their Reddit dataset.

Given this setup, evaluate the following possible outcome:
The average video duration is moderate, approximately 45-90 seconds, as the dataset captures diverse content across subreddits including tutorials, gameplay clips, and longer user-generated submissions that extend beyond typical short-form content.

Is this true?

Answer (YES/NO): NO